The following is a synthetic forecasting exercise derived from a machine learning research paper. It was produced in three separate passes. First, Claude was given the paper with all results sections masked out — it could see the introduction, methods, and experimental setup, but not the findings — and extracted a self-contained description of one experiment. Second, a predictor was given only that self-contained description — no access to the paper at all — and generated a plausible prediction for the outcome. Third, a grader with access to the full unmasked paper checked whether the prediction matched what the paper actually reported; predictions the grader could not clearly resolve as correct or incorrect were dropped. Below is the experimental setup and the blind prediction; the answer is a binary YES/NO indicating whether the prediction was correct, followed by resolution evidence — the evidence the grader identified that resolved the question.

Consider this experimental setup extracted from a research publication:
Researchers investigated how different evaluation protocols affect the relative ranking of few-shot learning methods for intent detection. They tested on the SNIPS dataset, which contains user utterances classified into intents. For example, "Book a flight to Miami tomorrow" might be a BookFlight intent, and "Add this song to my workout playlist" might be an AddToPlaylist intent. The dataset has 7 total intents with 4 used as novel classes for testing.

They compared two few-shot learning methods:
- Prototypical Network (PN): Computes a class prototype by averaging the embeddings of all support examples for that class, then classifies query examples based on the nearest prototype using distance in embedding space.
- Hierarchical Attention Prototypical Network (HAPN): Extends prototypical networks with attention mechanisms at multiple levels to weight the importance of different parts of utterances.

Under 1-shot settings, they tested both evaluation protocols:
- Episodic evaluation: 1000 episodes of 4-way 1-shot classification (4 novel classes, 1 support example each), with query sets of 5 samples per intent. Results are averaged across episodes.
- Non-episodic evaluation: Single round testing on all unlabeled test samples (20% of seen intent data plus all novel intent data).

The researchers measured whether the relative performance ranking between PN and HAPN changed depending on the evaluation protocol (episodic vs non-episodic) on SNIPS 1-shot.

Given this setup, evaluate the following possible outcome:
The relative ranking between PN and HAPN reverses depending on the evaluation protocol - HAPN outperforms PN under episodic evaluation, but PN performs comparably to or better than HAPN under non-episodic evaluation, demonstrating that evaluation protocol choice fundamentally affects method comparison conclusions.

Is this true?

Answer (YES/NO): NO